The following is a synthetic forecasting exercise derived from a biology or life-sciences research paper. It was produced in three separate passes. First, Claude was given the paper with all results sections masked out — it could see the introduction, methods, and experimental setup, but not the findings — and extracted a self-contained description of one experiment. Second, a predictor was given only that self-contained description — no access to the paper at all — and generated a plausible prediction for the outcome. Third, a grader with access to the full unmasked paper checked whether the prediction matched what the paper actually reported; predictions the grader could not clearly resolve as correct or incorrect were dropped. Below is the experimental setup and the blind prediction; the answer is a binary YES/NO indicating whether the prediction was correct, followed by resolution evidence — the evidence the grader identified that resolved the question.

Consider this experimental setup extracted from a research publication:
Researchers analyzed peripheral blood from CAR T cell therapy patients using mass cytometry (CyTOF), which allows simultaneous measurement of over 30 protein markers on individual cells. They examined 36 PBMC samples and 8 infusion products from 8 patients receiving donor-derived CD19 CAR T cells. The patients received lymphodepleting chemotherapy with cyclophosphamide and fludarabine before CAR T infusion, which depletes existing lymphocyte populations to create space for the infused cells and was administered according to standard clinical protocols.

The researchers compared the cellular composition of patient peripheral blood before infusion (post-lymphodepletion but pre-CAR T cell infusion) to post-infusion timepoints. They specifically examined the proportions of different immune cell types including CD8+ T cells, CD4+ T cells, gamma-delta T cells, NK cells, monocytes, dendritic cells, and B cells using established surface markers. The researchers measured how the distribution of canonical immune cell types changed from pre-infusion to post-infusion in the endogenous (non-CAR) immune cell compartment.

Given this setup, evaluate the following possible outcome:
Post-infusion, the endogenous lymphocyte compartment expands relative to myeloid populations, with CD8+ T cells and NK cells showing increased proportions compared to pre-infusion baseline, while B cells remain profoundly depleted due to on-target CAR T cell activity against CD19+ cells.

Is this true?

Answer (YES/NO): NO